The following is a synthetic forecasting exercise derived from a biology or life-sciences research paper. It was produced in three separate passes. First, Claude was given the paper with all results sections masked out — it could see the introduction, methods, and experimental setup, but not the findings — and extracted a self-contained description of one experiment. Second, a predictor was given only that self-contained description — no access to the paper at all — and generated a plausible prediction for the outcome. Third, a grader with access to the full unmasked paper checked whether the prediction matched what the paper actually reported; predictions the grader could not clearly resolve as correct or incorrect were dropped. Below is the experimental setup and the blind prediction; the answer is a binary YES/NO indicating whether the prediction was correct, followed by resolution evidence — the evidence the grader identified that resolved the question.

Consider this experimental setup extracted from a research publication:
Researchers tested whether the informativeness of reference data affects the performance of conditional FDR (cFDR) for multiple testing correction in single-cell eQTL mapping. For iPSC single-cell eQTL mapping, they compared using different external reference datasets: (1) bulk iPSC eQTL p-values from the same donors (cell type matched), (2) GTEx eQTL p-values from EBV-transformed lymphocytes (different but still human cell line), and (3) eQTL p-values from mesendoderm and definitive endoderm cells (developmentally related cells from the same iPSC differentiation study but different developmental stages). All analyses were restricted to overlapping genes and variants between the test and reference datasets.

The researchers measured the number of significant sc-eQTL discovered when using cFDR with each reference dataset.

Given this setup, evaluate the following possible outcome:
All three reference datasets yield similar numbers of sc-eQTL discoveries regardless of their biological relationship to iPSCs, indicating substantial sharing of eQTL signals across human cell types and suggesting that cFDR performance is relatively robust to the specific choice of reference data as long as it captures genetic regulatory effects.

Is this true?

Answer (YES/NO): YES